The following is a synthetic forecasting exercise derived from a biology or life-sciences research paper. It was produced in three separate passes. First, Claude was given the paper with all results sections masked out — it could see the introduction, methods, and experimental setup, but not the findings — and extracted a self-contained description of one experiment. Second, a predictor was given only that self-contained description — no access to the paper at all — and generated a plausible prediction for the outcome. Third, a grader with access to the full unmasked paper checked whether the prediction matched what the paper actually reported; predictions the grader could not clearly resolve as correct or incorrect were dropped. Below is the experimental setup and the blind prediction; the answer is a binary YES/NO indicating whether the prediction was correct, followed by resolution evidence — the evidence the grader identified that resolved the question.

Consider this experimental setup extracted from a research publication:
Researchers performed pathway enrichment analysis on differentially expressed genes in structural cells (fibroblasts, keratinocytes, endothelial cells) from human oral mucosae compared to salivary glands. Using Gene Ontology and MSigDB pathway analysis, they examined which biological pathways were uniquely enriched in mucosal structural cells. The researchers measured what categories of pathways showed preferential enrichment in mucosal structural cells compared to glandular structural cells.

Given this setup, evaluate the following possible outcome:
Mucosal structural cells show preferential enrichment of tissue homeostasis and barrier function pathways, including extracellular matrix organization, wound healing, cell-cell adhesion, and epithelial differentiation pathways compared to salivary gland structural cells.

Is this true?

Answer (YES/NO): NO